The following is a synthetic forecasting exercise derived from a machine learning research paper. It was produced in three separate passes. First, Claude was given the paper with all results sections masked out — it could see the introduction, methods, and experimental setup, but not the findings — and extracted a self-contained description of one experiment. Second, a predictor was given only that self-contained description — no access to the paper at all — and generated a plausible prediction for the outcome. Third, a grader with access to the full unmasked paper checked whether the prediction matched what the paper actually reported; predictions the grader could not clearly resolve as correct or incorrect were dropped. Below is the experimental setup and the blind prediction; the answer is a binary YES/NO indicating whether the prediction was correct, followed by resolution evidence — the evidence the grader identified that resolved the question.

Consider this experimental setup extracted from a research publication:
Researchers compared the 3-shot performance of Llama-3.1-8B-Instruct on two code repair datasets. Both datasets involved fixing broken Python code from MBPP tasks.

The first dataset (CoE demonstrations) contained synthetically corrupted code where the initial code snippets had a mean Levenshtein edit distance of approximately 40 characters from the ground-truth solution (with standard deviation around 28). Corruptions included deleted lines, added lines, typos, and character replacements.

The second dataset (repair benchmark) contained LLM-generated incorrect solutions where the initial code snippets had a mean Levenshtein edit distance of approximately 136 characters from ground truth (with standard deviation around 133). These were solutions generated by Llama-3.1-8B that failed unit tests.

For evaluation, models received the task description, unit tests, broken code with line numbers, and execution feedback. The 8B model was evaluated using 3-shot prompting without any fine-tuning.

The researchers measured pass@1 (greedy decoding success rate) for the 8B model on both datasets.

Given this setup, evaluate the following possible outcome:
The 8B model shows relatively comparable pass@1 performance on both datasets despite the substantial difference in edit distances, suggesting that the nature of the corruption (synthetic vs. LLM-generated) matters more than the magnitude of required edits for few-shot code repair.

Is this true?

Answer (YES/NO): NO